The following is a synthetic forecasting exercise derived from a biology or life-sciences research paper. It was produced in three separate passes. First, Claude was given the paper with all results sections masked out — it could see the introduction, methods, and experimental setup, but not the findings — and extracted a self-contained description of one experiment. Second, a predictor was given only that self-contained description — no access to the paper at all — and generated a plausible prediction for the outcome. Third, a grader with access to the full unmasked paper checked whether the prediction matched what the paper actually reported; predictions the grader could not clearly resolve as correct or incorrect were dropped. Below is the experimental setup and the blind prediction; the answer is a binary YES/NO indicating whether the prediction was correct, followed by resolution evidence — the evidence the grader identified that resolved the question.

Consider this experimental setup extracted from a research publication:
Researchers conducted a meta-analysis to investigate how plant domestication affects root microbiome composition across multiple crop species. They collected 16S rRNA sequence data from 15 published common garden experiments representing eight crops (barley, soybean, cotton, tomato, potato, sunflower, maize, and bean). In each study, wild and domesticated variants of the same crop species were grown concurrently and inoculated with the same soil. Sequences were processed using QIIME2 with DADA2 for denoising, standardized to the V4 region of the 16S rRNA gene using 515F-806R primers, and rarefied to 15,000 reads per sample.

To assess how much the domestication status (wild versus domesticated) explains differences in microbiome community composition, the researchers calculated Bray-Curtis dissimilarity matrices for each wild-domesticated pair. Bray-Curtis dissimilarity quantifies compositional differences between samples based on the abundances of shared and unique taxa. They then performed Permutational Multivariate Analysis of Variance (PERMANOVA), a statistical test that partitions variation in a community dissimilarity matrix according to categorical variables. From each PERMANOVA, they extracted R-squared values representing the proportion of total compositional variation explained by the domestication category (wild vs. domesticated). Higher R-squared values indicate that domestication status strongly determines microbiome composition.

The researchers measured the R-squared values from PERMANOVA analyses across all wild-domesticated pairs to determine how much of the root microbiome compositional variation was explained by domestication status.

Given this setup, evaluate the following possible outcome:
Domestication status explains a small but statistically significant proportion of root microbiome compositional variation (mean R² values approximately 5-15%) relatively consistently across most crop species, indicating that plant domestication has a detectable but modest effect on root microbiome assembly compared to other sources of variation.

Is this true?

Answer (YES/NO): NO